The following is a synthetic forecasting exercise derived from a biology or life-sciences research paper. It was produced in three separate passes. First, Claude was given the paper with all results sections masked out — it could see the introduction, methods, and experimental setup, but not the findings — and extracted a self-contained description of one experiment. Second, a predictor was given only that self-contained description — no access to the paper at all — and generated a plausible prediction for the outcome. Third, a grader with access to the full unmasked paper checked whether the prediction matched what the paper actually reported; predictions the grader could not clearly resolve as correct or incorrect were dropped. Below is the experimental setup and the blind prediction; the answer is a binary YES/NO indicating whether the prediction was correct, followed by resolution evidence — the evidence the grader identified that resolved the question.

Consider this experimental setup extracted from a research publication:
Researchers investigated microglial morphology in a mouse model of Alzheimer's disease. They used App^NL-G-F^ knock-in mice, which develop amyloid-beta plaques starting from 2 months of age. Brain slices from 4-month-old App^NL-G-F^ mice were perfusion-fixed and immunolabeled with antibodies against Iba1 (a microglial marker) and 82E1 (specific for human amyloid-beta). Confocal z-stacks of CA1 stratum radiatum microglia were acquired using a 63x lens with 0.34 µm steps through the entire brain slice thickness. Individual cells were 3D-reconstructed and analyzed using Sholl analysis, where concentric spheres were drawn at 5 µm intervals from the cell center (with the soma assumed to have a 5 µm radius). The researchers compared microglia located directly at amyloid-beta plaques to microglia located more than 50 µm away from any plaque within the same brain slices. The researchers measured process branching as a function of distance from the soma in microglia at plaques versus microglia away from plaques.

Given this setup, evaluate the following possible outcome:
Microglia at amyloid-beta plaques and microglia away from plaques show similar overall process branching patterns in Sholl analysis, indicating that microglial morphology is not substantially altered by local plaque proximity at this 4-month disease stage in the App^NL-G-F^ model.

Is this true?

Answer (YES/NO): NO